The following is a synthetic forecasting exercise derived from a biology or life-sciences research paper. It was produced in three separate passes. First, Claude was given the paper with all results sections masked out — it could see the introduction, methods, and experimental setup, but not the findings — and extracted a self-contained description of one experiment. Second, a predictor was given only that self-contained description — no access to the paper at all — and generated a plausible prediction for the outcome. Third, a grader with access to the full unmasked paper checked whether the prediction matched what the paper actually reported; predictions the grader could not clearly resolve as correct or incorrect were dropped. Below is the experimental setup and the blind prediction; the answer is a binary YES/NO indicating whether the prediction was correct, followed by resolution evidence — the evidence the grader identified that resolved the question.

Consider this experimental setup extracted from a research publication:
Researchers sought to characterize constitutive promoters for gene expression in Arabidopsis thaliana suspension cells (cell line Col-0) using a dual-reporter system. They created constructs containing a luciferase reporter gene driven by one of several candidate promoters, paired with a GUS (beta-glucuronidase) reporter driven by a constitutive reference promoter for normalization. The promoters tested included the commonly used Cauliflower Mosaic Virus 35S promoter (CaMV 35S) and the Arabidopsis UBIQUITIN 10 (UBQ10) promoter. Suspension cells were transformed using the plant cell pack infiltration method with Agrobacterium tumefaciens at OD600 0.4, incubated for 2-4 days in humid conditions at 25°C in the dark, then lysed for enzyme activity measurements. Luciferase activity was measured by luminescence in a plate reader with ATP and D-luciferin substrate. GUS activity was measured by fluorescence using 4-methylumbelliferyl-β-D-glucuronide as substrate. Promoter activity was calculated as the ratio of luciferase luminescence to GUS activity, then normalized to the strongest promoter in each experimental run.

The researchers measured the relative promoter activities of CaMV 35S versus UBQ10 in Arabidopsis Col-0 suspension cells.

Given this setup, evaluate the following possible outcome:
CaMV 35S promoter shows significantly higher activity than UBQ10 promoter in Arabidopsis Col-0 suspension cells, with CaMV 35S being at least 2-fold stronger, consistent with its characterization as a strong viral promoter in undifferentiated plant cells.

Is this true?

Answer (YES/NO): NO